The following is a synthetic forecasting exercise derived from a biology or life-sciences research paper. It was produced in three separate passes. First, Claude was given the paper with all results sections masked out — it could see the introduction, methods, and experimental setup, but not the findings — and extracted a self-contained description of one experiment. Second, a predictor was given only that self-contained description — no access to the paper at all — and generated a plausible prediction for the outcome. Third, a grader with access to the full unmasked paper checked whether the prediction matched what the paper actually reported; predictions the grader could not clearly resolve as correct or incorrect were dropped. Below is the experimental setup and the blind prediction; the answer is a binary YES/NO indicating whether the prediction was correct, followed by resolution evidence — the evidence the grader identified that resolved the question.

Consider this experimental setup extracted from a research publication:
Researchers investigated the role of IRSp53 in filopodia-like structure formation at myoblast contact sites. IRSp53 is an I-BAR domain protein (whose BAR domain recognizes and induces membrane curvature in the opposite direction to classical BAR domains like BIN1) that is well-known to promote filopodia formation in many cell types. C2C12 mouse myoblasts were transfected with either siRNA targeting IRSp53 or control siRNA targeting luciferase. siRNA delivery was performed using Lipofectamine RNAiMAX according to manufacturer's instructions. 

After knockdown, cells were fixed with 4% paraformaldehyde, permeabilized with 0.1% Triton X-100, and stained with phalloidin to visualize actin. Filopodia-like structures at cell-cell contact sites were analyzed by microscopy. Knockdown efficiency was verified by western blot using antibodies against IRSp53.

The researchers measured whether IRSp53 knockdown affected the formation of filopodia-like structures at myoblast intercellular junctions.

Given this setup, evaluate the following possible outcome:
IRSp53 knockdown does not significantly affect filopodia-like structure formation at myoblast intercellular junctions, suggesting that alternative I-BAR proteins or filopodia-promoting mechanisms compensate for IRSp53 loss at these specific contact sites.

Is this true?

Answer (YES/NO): NO